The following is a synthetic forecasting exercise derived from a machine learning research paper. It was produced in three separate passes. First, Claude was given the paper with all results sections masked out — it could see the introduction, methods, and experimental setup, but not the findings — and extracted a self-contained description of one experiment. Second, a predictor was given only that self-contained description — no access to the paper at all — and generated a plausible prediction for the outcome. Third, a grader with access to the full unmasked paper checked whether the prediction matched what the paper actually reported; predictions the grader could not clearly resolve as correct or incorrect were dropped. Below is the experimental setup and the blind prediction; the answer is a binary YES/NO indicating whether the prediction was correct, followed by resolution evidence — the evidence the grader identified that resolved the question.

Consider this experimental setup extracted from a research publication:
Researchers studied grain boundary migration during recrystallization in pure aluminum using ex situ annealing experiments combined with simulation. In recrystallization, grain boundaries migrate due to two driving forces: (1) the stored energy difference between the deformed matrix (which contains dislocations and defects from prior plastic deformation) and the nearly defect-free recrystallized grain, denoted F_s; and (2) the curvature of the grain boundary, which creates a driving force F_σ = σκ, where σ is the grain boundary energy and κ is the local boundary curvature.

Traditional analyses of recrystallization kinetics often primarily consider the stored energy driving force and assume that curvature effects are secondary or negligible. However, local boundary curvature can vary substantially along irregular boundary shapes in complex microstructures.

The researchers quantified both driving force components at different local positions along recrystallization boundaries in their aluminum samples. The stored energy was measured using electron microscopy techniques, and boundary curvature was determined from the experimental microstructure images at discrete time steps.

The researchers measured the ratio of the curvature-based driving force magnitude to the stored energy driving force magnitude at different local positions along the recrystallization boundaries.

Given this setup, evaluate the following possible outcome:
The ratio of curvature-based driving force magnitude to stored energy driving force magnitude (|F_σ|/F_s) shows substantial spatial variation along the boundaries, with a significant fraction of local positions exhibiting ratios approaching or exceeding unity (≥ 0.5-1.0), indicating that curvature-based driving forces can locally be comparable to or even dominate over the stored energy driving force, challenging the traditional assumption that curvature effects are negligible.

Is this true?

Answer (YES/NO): YES